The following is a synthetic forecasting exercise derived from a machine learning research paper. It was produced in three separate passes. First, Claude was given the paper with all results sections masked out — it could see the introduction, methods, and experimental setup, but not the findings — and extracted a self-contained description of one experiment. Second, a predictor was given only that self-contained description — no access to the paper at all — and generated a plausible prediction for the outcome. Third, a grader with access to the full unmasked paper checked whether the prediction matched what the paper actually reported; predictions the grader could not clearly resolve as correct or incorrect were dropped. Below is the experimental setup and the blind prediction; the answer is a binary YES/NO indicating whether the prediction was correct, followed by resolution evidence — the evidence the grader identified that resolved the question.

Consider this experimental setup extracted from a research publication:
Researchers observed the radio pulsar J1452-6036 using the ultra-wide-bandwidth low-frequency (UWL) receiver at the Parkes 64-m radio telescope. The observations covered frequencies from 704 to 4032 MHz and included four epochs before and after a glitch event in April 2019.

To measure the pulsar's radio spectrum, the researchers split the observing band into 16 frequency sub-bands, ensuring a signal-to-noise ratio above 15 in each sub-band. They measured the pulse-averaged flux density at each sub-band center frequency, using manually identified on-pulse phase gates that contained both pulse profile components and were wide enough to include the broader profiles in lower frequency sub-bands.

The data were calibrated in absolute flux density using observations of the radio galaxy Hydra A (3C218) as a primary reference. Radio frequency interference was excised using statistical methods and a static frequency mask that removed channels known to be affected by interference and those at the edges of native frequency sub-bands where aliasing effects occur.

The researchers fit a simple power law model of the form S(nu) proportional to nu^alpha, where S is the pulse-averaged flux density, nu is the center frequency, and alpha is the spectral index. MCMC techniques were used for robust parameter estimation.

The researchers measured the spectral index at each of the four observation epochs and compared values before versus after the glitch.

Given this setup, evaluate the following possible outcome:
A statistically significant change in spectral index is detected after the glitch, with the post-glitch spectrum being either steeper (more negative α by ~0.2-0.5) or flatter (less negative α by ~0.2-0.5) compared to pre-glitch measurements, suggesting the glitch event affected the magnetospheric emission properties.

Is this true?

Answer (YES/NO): NO